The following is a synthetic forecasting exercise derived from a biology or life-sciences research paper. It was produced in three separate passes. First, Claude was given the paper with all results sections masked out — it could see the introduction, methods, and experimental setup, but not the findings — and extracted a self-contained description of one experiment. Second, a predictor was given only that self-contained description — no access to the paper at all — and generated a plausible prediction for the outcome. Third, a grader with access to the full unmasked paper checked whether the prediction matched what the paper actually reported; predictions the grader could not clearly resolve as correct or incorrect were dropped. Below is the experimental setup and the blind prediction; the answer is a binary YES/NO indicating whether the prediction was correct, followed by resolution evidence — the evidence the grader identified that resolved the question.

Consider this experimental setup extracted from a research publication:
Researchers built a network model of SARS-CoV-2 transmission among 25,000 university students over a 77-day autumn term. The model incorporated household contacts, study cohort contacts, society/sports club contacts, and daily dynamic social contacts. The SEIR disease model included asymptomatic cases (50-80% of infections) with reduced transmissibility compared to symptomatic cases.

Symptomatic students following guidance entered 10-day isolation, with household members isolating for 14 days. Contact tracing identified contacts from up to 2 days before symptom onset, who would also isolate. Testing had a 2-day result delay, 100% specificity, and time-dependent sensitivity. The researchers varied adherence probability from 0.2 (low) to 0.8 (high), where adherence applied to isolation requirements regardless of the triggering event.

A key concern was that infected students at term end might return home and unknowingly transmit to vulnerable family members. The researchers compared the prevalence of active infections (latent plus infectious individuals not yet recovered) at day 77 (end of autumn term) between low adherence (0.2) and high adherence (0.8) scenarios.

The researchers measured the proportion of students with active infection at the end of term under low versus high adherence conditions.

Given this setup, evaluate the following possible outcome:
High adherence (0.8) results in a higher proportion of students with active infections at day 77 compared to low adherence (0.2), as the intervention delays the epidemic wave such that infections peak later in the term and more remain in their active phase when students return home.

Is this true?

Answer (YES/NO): NO